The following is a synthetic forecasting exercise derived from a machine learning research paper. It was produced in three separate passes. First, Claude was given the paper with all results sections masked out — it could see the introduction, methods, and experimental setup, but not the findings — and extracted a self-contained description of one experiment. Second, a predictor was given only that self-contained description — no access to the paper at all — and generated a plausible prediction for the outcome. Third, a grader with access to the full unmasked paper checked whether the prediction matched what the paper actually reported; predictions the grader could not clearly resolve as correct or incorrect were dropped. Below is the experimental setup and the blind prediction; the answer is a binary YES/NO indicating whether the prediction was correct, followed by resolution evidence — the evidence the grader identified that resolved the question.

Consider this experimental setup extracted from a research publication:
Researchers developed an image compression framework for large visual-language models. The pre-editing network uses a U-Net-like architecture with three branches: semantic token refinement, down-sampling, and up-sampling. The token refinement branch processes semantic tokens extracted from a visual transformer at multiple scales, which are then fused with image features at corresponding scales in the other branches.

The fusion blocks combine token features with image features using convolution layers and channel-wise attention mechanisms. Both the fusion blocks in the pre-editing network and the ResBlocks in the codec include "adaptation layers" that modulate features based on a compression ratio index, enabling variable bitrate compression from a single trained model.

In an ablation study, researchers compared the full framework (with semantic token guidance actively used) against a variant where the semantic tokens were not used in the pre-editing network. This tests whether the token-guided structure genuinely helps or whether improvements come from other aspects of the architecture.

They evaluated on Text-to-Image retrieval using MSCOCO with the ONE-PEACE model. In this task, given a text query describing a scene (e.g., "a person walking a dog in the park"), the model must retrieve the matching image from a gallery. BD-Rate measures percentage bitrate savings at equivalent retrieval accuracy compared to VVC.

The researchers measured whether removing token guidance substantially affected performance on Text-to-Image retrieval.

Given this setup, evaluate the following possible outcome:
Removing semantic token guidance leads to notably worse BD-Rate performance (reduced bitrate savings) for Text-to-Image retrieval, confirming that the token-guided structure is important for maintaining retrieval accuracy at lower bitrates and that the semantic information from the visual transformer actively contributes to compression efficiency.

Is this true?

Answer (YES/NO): YES